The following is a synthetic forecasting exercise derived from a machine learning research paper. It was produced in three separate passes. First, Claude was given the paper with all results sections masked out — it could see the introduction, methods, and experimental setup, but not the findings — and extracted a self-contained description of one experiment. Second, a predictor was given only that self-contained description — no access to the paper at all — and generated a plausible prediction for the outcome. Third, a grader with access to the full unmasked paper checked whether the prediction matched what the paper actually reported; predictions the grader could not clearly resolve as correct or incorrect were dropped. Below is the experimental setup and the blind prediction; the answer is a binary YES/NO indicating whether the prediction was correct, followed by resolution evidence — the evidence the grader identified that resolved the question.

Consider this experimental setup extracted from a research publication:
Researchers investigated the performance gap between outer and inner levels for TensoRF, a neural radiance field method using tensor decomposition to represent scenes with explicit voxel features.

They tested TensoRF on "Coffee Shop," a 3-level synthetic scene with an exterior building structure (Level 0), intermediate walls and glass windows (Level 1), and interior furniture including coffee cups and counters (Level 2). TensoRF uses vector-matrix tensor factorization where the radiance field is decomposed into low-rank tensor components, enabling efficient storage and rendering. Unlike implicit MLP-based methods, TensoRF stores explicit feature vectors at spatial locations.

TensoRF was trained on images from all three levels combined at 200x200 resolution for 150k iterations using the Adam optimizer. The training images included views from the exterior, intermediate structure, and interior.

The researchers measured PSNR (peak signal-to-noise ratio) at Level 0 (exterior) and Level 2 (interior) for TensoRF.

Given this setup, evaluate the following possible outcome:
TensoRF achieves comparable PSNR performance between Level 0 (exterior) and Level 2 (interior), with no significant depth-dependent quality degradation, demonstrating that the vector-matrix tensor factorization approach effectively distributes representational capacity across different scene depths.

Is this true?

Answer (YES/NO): NO